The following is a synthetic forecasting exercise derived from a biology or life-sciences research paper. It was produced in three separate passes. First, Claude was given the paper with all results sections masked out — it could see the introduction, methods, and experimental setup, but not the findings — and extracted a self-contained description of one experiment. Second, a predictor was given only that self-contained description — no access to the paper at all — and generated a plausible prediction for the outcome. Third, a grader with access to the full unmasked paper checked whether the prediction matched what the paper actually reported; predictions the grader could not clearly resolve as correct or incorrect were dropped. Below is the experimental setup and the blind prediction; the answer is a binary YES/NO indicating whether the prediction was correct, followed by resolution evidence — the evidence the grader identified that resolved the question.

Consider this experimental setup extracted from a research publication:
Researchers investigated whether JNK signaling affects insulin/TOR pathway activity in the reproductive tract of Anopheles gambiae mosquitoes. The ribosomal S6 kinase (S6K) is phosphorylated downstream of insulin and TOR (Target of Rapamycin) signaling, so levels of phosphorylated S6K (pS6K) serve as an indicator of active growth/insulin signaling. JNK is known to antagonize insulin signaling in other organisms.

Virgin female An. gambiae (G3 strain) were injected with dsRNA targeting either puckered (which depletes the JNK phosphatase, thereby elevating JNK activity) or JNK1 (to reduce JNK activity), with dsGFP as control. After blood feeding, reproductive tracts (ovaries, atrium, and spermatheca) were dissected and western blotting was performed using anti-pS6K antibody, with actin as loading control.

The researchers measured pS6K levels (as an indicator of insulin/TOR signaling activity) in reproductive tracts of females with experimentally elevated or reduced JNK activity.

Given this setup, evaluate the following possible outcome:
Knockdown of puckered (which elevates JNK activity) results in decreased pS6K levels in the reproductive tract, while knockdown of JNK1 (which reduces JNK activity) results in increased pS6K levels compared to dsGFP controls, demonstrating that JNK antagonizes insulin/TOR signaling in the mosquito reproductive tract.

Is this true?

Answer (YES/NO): NO